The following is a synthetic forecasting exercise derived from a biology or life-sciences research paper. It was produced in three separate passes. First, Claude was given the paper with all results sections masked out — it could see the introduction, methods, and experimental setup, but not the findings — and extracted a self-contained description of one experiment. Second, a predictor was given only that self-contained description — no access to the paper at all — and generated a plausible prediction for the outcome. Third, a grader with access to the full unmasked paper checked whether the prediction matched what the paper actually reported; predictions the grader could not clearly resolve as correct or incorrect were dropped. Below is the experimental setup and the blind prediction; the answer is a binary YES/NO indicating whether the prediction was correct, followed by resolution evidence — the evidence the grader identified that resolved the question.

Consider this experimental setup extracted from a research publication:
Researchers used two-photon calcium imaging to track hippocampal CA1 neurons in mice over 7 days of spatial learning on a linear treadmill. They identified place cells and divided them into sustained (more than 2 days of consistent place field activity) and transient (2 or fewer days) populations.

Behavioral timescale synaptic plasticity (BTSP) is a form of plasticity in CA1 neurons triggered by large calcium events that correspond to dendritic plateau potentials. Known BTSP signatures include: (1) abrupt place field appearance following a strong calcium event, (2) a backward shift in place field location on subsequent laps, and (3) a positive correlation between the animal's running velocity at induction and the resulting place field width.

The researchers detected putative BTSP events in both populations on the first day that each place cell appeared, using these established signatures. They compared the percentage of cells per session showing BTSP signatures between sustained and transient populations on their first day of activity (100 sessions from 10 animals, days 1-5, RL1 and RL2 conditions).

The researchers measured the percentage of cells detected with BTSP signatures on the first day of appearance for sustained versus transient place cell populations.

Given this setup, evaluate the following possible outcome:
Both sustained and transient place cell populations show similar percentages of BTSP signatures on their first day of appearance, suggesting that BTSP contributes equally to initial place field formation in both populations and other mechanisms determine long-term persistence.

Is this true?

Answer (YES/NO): NO